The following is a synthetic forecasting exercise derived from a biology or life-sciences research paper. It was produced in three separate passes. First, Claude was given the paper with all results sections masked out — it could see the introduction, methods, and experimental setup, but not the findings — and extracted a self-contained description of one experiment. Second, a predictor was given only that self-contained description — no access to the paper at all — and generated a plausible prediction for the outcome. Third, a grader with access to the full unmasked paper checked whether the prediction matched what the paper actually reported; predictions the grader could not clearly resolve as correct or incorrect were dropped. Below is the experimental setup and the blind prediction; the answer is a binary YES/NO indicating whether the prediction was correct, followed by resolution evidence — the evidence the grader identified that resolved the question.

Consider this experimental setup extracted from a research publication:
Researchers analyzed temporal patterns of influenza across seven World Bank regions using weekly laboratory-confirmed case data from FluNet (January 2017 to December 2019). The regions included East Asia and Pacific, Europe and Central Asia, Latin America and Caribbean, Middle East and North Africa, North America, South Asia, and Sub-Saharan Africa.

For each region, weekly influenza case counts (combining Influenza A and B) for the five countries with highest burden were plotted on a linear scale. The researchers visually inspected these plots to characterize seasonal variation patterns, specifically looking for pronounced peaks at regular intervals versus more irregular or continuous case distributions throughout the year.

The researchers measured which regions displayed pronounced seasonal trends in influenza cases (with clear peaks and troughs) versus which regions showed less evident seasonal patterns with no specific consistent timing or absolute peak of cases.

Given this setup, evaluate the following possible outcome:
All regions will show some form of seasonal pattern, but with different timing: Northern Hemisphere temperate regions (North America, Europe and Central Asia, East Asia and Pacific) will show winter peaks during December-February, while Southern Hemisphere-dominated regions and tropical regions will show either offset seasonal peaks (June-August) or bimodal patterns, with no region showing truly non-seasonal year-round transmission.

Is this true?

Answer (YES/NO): NO